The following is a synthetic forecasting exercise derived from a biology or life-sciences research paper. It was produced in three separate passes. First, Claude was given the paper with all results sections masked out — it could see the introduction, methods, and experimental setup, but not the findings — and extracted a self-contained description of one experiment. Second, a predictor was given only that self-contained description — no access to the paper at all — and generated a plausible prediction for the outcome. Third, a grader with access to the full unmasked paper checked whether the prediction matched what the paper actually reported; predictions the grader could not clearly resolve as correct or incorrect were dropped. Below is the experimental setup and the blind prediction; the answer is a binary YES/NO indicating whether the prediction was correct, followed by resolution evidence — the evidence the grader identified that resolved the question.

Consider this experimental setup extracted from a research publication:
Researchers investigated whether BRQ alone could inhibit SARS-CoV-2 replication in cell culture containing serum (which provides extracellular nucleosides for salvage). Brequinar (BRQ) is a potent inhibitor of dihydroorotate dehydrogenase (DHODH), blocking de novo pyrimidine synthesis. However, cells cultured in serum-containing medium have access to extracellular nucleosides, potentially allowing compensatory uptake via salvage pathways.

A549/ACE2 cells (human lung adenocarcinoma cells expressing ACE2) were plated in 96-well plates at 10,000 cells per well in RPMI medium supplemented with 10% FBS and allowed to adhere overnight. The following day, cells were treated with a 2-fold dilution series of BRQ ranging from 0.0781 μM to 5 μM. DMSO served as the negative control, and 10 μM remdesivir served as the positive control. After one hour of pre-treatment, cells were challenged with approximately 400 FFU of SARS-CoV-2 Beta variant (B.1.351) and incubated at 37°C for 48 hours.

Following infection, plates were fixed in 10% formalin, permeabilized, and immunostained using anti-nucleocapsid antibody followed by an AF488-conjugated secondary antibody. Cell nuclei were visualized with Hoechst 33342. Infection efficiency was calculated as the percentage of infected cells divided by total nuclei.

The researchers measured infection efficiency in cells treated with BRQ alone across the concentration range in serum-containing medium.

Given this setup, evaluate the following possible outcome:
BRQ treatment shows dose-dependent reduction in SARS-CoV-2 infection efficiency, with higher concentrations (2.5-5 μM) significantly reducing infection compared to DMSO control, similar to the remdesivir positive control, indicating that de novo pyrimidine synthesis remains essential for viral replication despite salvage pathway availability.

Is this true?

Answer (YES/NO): NO